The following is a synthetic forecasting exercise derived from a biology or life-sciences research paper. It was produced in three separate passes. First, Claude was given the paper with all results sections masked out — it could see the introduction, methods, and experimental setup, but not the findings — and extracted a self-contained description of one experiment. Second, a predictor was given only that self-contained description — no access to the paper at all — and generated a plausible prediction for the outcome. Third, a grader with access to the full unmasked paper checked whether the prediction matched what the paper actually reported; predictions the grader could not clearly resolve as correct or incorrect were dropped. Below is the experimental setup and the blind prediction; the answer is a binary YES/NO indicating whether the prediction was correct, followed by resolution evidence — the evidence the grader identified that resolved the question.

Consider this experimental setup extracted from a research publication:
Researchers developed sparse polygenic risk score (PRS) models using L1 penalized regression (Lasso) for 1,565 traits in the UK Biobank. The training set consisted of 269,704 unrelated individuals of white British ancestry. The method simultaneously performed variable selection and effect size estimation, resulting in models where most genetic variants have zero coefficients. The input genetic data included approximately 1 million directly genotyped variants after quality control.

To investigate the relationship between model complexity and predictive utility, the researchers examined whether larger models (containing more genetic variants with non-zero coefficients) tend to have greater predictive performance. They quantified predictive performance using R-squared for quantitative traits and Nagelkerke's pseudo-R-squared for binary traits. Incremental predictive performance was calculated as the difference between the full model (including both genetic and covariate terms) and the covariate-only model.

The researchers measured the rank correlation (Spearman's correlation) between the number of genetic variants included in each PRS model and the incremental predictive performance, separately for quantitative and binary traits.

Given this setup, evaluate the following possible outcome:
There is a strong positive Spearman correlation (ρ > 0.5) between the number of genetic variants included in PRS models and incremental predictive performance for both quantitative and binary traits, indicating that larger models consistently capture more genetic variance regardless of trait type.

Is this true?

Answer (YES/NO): NO